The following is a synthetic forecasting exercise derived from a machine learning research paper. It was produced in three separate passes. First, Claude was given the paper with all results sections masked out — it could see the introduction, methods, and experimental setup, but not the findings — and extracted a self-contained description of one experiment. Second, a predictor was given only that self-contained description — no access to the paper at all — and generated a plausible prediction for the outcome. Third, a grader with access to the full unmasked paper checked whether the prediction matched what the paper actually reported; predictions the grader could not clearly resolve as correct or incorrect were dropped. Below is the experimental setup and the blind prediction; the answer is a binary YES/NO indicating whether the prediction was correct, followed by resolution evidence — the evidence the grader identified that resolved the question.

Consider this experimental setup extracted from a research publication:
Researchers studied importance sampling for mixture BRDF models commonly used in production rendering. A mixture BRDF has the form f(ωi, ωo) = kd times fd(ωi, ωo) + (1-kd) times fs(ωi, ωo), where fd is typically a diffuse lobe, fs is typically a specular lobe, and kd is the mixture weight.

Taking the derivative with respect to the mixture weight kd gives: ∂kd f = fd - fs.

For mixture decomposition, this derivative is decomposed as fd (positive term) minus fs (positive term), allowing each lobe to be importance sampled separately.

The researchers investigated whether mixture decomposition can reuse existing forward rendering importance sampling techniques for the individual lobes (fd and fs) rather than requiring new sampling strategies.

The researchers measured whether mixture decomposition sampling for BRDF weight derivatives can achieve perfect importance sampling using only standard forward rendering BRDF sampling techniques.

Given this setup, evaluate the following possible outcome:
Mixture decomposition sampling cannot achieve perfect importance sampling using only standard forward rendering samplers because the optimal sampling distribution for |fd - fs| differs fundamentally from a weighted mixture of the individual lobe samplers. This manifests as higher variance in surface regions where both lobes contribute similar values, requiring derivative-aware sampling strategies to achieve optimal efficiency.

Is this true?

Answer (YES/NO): NO